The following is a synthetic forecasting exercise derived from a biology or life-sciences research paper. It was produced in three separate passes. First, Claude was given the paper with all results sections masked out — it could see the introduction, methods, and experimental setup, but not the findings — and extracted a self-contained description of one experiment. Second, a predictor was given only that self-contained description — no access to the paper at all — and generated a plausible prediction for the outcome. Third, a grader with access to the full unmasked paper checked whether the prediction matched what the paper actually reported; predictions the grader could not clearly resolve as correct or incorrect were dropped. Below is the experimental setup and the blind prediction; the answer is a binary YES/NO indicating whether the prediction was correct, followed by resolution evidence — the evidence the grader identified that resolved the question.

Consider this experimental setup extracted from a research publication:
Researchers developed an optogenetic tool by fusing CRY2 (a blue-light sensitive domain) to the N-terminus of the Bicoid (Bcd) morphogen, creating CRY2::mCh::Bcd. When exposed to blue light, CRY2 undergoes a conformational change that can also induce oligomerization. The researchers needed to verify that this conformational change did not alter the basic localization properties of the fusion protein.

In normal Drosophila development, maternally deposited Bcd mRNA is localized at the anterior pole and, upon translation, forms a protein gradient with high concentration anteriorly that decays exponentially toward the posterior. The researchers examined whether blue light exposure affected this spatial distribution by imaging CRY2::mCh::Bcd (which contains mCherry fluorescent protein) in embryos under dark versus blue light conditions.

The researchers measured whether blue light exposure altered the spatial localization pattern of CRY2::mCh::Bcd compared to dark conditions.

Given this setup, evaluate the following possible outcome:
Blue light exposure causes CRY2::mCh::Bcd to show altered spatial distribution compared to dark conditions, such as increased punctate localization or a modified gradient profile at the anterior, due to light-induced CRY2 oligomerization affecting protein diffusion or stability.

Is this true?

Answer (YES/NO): NO